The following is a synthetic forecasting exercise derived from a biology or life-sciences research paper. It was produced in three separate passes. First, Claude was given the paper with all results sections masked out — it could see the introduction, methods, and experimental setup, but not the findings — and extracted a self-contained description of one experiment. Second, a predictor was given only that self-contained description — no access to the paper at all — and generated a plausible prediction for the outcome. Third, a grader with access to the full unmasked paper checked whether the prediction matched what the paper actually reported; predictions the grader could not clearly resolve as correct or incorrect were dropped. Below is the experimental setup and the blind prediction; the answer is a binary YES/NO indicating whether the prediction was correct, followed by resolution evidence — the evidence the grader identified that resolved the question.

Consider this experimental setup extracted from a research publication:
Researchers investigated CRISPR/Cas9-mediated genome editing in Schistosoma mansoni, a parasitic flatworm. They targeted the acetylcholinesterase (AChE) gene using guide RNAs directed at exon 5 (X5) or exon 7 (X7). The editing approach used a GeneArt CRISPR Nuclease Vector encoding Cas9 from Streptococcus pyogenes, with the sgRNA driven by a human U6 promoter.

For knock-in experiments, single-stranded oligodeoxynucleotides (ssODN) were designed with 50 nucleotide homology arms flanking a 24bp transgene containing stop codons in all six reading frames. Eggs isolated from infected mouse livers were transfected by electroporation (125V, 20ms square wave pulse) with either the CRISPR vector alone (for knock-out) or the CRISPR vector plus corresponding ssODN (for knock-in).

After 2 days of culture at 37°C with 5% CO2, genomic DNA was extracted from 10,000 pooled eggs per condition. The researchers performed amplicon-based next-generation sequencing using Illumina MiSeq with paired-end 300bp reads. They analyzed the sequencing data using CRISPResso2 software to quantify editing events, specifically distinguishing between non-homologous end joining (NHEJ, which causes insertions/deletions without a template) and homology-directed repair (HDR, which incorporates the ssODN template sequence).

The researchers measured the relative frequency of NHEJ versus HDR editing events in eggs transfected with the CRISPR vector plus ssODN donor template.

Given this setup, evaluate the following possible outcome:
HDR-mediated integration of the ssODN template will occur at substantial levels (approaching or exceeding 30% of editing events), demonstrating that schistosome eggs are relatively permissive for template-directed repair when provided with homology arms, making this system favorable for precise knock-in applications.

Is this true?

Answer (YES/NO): YES